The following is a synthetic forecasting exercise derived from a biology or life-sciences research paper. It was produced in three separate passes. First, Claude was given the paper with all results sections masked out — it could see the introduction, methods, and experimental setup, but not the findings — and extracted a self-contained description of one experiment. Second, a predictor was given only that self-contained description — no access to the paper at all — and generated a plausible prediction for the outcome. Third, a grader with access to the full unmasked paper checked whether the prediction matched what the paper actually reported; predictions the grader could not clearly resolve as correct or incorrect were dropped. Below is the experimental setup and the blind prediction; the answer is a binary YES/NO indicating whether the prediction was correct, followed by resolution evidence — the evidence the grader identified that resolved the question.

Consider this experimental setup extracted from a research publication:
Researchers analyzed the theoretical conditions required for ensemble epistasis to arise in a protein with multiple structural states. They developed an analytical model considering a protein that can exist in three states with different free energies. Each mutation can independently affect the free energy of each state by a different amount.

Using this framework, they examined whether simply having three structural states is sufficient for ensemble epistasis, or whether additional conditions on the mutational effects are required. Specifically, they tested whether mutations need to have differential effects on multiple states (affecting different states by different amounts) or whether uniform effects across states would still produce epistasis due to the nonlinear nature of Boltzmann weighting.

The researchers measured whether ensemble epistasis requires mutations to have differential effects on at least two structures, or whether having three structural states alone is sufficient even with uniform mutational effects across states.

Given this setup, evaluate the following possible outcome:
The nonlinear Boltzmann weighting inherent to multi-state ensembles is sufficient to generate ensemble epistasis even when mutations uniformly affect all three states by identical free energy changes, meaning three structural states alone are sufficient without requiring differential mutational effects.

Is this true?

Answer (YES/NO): NO